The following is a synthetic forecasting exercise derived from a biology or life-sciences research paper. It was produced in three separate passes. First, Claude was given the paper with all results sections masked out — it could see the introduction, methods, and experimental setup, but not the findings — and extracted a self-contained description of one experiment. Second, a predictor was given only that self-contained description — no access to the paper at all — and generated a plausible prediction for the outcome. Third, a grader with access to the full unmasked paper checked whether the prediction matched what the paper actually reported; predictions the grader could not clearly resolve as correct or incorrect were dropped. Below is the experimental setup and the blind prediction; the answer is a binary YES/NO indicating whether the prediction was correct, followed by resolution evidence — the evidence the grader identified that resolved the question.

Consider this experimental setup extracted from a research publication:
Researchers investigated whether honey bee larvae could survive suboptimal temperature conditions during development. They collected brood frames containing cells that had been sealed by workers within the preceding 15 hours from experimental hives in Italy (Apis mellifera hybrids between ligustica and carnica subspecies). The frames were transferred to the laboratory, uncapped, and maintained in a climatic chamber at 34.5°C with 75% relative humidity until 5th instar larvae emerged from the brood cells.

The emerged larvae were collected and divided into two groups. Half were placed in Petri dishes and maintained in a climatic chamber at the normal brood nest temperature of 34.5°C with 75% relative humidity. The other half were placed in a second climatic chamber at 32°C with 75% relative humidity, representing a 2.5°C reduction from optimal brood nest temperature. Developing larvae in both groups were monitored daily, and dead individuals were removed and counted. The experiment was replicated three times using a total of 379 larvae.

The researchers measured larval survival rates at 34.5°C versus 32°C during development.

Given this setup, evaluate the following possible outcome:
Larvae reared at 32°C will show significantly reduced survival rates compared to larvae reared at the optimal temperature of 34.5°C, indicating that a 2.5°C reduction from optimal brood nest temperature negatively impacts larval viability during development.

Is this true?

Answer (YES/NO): NO